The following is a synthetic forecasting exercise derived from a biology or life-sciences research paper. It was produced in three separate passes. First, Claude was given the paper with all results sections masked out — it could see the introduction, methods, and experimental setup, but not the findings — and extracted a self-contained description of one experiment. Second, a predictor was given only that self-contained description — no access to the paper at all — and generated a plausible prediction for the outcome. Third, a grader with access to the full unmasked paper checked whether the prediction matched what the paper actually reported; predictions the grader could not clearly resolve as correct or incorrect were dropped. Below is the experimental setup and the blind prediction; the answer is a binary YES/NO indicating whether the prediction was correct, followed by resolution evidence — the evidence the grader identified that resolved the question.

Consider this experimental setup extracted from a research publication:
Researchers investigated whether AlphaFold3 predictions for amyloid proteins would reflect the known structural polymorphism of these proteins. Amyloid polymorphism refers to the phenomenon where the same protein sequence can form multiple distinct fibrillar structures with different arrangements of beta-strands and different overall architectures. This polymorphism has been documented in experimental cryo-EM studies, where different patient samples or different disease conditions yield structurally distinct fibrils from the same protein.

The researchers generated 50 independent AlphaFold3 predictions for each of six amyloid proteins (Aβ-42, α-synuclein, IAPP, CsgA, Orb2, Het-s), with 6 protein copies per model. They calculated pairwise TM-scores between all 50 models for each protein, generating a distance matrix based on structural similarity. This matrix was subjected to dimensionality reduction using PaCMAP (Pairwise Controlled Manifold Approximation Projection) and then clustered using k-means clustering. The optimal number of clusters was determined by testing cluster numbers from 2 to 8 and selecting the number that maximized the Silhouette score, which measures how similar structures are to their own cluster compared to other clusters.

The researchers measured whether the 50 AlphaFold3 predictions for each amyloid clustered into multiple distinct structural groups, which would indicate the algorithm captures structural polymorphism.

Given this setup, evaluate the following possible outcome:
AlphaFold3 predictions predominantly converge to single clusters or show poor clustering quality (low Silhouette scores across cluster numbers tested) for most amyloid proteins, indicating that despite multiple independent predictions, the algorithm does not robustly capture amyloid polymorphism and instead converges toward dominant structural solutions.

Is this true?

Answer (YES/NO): NO